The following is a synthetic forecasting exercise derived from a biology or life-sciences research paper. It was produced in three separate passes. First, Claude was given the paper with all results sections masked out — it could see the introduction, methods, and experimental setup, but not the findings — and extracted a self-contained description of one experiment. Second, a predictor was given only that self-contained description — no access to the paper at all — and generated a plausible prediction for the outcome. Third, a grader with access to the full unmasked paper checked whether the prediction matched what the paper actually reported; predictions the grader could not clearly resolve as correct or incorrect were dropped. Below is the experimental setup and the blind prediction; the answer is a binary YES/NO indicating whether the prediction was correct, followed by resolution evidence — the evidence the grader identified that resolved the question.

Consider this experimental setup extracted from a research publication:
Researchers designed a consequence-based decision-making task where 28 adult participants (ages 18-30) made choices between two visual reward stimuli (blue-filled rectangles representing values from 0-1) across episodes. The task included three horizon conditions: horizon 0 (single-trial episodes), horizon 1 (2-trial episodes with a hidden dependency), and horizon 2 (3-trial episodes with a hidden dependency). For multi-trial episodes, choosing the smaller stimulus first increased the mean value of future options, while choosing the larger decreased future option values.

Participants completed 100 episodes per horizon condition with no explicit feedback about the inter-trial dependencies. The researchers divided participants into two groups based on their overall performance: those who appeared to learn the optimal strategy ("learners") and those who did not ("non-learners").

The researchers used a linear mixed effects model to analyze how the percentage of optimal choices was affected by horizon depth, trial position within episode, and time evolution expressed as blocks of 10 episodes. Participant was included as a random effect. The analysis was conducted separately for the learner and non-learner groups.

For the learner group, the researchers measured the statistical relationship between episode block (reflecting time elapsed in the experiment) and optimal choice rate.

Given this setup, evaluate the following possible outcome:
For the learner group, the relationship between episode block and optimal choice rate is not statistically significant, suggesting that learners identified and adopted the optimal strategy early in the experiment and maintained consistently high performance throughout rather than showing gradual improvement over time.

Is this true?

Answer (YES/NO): NO